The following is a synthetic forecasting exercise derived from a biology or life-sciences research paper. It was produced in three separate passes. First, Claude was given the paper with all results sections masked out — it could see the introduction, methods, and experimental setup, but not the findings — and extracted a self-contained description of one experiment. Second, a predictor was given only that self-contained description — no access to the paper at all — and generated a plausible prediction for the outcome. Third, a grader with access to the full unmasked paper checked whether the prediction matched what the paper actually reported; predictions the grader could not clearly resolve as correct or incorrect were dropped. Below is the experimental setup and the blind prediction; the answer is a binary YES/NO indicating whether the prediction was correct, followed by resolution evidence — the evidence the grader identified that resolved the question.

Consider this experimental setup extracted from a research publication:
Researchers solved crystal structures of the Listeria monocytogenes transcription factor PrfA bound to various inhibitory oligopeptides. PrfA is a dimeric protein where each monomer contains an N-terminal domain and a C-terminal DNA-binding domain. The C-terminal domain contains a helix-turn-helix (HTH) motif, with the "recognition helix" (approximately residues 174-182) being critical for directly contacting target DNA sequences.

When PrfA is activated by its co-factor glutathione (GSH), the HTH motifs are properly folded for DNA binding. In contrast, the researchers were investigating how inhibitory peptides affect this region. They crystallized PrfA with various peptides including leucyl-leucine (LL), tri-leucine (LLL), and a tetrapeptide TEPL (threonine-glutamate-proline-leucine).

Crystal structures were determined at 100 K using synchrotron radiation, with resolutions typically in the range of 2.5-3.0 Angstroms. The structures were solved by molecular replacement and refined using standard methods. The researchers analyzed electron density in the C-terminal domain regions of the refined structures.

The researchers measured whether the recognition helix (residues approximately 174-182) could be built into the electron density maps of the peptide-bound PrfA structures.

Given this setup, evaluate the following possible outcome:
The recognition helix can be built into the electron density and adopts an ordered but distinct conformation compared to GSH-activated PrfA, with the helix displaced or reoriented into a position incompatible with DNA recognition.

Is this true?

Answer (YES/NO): NO